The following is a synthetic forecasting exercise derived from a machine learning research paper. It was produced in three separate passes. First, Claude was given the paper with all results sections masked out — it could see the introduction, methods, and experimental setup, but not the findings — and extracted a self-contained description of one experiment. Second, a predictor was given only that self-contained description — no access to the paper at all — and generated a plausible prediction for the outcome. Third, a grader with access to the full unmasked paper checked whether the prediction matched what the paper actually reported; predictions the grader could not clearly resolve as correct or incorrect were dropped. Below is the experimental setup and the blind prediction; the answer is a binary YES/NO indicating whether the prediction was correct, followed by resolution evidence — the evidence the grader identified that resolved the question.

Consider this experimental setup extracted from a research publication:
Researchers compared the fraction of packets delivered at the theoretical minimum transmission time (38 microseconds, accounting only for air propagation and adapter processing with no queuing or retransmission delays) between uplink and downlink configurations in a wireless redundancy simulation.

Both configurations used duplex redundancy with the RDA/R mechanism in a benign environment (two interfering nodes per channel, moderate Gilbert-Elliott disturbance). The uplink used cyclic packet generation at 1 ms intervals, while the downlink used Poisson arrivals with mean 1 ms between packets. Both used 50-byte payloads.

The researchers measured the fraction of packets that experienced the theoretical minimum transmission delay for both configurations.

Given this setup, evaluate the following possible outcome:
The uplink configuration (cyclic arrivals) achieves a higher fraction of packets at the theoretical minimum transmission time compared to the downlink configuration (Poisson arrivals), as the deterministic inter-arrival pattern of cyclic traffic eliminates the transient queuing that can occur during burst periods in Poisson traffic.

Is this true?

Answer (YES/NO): YES